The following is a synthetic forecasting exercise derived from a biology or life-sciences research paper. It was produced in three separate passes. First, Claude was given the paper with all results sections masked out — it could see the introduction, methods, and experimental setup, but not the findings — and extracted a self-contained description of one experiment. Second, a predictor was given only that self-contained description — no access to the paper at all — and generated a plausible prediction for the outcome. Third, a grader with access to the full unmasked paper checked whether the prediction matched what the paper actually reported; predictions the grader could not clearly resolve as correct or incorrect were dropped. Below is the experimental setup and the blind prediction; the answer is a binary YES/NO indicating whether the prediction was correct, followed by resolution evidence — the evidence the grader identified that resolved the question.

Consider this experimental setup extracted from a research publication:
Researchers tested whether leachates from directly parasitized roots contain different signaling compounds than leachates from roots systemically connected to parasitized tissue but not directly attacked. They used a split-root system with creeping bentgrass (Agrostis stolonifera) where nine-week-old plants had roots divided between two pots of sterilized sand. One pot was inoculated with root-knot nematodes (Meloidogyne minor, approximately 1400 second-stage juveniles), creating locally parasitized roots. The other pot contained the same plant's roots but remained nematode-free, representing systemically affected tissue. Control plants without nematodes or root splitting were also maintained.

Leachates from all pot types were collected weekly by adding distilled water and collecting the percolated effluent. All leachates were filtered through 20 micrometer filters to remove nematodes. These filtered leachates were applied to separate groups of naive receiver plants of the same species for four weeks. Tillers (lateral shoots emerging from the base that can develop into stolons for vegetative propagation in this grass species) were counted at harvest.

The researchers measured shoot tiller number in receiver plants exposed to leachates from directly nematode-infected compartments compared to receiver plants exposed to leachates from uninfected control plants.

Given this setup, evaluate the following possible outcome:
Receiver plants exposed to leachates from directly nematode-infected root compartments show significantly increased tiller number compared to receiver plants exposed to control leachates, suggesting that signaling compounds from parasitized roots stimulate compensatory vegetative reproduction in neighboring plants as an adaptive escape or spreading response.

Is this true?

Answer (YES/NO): YES